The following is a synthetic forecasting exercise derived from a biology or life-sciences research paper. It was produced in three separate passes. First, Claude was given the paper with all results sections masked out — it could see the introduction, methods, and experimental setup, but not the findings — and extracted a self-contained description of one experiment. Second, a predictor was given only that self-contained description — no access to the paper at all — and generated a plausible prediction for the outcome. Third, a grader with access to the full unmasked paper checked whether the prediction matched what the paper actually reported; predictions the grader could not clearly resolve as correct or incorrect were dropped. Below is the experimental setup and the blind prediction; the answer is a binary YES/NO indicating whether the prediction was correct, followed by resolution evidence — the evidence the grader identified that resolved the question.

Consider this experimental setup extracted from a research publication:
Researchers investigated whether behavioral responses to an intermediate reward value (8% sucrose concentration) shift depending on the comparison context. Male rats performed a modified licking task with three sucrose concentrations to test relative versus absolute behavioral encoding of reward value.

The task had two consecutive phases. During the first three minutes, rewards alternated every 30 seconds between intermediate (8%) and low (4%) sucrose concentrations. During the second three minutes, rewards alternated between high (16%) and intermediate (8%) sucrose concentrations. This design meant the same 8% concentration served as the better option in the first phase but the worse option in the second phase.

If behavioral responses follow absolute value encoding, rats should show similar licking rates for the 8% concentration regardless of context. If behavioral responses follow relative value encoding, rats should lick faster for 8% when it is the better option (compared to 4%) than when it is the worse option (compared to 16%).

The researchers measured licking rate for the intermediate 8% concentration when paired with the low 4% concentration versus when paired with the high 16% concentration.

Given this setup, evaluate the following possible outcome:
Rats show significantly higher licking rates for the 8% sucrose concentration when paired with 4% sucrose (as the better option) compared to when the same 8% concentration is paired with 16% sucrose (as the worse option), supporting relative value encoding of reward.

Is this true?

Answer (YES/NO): NO